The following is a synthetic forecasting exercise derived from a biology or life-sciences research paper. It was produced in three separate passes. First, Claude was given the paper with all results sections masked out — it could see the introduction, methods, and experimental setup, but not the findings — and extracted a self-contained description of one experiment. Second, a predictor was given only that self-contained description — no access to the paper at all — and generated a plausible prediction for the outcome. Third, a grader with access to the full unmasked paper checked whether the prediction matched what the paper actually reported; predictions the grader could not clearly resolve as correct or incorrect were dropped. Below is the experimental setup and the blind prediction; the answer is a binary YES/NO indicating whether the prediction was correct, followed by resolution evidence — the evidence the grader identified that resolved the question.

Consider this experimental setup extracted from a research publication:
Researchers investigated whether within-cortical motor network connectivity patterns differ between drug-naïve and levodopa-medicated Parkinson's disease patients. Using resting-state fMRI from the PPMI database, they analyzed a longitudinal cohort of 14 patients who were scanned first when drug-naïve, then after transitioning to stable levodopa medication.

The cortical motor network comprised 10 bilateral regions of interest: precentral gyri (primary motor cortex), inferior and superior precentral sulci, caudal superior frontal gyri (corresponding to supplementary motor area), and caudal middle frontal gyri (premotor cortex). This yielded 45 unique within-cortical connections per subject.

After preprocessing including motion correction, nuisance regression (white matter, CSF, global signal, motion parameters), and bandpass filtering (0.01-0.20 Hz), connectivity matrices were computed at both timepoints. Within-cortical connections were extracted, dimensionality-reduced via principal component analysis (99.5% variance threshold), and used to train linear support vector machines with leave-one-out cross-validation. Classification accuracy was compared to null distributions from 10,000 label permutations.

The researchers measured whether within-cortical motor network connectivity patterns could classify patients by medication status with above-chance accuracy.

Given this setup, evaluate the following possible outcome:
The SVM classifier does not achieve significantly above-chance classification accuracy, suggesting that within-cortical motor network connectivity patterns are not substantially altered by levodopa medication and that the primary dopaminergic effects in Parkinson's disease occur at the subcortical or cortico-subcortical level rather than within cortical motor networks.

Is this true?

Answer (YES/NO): YES